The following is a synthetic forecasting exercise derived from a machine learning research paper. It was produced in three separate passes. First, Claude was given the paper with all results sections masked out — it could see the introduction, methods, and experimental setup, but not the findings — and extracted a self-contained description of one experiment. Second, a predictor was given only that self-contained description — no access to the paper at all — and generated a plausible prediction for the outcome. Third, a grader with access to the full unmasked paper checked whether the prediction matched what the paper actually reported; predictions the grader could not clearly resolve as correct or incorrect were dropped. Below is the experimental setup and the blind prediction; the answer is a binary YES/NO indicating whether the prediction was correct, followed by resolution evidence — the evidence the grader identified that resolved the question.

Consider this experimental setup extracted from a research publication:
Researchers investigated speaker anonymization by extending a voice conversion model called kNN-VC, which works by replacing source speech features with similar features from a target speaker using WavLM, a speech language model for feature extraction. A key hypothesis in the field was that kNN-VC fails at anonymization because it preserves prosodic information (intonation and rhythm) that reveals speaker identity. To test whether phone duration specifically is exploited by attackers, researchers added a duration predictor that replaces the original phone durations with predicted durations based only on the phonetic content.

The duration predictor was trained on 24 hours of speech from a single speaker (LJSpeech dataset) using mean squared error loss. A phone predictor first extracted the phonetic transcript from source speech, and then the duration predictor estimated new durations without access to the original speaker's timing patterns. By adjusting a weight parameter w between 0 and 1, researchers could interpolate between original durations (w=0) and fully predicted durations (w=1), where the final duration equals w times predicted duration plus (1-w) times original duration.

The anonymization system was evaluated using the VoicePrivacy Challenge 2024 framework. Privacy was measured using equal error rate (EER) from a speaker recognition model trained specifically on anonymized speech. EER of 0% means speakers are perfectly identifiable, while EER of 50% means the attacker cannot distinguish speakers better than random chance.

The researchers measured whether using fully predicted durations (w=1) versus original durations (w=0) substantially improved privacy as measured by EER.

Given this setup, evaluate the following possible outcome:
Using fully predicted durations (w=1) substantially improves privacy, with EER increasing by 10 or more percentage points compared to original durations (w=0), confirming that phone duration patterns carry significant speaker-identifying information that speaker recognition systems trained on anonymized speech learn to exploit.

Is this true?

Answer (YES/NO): YES